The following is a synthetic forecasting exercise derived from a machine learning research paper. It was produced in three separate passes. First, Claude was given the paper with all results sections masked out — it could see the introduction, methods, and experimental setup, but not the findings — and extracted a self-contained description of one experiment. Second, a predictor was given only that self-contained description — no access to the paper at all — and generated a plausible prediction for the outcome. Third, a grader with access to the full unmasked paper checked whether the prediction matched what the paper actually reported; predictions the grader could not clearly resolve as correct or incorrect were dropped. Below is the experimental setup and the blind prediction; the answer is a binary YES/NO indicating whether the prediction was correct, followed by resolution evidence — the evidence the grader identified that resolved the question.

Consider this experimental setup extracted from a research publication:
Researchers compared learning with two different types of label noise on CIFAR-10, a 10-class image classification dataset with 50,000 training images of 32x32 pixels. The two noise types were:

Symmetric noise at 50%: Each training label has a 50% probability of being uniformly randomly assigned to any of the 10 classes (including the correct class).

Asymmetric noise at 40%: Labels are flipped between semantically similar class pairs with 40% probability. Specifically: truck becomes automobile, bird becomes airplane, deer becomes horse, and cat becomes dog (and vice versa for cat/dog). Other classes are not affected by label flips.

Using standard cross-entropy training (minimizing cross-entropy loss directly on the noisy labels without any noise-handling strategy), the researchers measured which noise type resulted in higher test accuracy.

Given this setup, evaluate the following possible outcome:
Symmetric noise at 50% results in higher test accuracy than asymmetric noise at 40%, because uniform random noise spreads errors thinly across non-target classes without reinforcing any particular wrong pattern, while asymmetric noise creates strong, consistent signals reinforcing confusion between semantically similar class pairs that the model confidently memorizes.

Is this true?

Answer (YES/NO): NO